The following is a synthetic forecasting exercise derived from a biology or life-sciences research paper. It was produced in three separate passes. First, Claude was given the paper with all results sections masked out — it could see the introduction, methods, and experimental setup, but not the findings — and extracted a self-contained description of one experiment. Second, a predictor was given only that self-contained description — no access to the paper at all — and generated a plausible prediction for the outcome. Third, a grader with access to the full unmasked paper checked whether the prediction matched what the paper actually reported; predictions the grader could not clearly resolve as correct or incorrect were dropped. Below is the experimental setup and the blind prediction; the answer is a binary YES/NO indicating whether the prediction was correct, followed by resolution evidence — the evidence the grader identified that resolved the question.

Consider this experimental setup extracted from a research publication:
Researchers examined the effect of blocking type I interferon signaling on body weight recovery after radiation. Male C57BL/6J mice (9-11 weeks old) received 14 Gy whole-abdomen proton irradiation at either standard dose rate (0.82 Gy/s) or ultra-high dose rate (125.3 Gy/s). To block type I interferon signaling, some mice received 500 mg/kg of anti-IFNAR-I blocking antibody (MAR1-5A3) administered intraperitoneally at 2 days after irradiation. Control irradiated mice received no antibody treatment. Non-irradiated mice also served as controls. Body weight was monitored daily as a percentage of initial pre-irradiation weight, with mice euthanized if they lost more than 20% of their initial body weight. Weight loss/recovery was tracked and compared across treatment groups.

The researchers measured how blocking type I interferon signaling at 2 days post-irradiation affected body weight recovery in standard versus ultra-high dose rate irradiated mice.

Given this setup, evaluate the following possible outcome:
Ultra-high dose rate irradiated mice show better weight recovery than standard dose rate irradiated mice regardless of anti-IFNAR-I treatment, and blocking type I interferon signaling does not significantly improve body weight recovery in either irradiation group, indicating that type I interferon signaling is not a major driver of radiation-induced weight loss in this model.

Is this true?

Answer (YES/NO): NO